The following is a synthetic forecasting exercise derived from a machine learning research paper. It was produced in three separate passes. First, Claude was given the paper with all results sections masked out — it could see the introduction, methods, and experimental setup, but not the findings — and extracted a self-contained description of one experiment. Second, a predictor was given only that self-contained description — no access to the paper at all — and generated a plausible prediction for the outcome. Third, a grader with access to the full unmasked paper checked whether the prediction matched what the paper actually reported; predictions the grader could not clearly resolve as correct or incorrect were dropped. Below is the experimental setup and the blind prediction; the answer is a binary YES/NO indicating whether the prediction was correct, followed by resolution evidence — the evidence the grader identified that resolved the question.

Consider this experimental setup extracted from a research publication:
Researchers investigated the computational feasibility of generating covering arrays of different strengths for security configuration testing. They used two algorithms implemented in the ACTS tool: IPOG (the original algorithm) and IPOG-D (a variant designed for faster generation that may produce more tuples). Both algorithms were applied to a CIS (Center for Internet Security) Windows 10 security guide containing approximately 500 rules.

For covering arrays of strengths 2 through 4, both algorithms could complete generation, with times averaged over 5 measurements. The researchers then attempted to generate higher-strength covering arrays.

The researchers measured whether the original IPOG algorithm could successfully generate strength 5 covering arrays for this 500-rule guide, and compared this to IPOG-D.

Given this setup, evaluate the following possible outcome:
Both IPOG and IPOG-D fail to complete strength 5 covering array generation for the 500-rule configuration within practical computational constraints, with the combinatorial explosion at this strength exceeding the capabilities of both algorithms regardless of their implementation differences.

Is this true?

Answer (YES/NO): NO